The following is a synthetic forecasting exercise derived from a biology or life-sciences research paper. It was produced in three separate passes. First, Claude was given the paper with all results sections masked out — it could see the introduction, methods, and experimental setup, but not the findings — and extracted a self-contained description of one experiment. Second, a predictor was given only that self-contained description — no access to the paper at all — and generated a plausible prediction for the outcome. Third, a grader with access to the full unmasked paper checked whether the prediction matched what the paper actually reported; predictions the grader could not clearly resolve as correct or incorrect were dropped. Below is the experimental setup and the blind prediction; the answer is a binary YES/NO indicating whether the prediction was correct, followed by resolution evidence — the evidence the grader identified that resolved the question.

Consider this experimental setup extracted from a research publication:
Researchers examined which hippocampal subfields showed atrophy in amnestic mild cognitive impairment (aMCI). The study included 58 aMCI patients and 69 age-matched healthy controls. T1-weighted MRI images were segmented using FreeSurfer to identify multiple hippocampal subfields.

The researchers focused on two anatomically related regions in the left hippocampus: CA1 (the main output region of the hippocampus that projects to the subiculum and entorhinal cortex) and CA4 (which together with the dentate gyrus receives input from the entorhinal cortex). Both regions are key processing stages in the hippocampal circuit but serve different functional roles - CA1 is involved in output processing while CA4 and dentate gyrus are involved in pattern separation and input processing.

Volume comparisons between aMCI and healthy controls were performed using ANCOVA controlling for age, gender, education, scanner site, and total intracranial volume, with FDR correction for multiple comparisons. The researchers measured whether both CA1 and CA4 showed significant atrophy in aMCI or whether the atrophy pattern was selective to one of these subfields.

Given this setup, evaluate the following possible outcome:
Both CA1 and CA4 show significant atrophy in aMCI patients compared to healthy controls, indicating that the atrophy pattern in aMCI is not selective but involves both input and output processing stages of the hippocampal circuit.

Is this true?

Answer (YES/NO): NO